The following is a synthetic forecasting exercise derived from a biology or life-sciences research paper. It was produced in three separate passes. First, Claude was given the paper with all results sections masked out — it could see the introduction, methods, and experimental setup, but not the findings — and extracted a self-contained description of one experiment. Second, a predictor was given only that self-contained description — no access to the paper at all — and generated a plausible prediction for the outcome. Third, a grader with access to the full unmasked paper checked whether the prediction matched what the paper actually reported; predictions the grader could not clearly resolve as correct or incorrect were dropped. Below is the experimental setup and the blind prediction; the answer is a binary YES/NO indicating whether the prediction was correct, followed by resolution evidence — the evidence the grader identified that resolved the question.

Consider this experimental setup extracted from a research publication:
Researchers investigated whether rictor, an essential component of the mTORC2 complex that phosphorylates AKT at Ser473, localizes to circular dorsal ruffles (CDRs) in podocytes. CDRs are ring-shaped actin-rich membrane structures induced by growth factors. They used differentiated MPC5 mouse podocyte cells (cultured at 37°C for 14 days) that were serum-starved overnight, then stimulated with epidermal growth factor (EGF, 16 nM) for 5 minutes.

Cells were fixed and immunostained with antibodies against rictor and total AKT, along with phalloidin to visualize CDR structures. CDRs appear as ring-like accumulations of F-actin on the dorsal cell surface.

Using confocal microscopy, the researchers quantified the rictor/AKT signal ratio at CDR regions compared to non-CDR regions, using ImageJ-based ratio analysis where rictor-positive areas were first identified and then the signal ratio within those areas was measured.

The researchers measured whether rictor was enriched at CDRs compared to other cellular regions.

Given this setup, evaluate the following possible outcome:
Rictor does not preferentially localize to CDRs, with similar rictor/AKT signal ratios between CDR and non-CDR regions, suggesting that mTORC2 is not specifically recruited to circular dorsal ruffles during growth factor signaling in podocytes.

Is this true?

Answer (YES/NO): NO